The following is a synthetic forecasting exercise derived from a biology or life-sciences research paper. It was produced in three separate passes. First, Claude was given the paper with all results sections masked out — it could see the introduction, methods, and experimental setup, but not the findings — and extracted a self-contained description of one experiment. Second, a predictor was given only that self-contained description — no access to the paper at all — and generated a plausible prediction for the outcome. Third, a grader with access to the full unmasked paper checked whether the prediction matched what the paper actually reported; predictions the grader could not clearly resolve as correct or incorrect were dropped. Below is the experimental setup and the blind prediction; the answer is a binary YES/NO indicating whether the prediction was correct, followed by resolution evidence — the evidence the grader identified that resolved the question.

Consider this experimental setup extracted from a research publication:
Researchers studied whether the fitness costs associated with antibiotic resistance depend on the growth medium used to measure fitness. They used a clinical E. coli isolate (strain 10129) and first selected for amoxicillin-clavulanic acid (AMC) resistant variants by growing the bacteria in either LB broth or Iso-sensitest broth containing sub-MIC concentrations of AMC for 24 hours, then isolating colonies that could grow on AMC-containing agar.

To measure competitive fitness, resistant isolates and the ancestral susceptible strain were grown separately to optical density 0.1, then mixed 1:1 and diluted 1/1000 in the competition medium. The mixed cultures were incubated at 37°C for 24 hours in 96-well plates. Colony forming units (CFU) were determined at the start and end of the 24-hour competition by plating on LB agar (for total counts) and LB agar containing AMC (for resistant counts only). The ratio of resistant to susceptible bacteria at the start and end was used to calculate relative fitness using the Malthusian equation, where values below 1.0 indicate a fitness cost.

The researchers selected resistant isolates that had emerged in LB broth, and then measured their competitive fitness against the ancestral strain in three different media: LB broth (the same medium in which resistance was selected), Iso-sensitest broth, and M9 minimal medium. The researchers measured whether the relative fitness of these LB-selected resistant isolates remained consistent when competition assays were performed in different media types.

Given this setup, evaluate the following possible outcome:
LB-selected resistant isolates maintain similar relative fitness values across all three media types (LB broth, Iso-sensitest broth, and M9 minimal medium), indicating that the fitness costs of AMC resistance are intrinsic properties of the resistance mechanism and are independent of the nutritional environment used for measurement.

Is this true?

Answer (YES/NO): NO